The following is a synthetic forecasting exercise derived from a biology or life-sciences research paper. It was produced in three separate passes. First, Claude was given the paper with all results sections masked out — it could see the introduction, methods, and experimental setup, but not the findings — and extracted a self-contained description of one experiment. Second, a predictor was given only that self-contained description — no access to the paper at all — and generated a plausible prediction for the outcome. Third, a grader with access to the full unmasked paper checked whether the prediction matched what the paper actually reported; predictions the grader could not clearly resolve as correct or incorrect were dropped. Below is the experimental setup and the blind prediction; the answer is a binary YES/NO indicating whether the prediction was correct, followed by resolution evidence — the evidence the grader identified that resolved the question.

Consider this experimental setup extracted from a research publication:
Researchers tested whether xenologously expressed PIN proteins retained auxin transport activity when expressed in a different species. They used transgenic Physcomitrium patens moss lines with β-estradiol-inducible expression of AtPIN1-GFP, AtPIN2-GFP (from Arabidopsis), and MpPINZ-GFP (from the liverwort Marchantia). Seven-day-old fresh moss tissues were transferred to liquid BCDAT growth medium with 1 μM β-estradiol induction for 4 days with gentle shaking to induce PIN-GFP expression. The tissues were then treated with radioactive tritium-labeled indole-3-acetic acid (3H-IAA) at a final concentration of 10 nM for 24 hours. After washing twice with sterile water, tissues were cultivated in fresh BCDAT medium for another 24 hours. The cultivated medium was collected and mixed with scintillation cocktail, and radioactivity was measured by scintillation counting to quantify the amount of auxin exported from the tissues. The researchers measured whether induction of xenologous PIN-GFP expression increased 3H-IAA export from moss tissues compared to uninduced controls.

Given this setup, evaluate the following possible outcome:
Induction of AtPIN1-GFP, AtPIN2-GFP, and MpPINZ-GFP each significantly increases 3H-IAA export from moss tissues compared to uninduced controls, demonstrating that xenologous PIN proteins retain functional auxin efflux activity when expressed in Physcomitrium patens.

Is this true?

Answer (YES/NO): NO